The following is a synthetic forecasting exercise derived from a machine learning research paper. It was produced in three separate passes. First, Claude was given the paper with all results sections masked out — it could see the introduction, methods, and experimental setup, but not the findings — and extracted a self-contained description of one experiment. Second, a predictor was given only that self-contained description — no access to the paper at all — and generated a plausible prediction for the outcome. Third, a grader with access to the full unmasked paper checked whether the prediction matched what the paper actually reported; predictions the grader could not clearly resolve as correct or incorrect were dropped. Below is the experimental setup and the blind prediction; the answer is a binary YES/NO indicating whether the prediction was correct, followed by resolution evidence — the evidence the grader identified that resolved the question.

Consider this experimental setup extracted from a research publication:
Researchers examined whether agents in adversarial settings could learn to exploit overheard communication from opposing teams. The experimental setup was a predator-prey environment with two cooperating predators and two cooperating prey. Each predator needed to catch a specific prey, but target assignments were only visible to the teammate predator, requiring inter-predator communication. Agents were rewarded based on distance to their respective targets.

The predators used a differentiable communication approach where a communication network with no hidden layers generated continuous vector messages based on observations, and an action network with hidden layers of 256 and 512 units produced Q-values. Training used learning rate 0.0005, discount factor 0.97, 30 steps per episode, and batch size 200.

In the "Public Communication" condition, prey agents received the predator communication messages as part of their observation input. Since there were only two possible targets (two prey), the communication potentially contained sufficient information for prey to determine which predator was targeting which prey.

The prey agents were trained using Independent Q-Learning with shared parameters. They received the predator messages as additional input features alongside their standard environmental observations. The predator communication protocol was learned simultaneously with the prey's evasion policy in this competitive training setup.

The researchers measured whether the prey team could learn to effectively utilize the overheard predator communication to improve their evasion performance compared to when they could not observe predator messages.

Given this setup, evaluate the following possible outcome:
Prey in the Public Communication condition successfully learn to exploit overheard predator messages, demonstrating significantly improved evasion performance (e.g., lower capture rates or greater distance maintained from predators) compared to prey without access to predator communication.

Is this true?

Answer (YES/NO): YES